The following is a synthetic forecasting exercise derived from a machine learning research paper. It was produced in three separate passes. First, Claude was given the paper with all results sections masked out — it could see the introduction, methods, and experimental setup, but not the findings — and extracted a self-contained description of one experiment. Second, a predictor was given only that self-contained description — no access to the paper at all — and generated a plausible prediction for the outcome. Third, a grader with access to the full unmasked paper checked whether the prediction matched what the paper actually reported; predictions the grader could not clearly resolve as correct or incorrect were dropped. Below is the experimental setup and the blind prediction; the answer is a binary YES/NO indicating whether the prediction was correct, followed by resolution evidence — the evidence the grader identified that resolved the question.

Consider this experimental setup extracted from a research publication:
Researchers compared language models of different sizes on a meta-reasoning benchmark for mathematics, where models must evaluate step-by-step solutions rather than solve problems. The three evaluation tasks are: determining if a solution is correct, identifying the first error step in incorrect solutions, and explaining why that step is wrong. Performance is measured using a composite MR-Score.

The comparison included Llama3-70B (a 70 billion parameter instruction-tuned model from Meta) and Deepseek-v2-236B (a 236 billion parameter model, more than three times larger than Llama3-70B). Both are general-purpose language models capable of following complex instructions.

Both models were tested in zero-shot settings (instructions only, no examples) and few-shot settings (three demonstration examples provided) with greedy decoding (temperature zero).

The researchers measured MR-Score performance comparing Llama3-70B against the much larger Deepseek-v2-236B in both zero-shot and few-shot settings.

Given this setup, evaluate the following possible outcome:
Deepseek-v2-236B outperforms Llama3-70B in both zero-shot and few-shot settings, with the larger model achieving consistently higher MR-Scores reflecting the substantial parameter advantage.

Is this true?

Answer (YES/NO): NO